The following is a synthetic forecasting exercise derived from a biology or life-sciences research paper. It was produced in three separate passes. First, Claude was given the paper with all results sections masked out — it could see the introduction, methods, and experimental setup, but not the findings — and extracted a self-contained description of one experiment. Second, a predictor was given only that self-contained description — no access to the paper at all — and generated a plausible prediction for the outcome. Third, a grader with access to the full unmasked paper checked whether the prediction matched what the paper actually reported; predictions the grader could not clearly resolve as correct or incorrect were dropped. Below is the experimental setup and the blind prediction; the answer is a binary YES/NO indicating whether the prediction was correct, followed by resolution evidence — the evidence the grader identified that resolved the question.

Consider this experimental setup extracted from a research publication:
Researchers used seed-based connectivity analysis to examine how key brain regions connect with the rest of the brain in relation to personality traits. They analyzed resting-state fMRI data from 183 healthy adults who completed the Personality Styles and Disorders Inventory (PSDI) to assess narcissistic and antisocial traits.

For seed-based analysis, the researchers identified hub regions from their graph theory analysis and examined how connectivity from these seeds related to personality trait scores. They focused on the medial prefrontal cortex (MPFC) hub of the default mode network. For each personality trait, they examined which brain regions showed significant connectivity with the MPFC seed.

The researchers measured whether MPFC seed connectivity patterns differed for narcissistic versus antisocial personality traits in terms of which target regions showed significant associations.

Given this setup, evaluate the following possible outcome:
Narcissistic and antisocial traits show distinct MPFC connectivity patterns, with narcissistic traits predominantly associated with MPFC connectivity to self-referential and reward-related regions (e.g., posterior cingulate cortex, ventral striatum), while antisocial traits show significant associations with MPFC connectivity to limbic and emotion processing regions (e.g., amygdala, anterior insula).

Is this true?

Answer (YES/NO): NO